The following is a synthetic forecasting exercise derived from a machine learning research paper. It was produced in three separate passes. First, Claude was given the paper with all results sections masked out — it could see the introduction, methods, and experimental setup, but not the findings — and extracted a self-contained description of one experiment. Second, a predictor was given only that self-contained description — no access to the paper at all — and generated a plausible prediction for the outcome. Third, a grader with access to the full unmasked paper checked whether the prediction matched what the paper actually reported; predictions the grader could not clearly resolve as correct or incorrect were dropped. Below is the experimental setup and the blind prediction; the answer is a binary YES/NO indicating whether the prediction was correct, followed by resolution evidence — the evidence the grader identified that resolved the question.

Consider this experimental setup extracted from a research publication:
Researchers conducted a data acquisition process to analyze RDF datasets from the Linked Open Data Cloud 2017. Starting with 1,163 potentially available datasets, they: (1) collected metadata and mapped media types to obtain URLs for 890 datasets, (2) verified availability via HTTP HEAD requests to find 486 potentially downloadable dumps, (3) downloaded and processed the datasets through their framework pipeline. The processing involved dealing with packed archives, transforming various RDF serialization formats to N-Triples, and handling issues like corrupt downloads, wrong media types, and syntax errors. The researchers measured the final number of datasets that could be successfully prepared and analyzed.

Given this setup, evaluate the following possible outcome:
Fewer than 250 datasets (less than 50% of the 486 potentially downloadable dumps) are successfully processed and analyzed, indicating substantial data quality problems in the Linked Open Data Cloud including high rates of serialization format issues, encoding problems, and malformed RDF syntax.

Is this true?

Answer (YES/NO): NO